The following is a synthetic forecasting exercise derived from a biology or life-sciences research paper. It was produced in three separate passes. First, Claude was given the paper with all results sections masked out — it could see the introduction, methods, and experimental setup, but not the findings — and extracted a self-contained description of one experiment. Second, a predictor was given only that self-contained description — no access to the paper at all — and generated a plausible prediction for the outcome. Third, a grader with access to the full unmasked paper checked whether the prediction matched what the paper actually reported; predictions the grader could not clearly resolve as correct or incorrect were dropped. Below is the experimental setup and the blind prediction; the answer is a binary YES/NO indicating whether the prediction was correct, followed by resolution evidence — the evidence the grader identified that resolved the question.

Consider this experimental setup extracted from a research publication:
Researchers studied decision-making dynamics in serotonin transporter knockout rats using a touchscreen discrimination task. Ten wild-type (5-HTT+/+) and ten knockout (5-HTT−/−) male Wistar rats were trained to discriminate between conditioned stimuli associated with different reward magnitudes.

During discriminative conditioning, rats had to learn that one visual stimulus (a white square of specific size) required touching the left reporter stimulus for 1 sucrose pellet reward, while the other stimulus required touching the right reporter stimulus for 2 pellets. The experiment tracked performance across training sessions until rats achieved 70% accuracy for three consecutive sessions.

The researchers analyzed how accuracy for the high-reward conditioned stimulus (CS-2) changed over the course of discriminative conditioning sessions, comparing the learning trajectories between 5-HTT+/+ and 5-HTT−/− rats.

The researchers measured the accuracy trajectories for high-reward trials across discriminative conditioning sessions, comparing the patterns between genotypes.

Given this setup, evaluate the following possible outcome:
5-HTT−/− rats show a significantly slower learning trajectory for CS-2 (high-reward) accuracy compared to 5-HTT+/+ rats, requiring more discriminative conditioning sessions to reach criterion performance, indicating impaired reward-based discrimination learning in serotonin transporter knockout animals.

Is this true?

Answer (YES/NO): NO